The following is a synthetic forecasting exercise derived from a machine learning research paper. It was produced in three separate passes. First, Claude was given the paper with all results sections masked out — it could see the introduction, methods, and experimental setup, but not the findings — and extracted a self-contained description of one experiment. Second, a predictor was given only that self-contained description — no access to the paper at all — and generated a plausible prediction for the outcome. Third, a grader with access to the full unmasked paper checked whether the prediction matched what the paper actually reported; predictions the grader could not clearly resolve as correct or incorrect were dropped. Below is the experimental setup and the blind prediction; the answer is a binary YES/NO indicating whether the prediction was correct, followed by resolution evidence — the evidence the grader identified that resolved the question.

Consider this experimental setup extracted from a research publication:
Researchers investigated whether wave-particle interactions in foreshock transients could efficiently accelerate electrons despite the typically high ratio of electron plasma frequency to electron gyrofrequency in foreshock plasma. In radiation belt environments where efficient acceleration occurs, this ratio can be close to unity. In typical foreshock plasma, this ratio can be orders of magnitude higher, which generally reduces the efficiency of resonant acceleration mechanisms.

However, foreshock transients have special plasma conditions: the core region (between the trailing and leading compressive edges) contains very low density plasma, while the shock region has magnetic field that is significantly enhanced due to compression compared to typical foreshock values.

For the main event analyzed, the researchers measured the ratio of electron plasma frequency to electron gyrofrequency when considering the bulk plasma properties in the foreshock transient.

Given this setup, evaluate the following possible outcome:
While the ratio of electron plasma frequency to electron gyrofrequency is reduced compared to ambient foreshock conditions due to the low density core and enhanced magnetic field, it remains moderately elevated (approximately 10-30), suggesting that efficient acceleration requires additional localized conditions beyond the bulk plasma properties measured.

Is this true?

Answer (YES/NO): YES